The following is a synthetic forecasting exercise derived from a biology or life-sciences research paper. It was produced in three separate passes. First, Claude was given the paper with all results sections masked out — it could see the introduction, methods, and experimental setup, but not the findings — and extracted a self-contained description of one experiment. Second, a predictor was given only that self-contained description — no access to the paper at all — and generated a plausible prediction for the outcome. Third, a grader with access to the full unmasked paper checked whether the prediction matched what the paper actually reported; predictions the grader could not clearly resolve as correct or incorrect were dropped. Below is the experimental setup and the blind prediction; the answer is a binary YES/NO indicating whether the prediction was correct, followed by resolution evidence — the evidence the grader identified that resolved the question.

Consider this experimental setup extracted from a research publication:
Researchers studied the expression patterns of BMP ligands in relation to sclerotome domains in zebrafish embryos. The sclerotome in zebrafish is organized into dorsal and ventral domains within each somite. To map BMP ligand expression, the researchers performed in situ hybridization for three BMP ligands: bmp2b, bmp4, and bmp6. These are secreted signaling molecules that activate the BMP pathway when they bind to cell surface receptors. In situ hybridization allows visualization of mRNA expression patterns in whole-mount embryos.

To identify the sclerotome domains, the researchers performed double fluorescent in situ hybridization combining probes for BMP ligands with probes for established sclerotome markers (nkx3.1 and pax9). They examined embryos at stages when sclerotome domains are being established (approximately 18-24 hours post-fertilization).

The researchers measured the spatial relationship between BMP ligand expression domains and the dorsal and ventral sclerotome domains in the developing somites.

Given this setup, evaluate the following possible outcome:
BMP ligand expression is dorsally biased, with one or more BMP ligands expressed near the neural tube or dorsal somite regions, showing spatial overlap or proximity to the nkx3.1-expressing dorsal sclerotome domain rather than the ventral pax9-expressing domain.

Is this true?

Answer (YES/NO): NO